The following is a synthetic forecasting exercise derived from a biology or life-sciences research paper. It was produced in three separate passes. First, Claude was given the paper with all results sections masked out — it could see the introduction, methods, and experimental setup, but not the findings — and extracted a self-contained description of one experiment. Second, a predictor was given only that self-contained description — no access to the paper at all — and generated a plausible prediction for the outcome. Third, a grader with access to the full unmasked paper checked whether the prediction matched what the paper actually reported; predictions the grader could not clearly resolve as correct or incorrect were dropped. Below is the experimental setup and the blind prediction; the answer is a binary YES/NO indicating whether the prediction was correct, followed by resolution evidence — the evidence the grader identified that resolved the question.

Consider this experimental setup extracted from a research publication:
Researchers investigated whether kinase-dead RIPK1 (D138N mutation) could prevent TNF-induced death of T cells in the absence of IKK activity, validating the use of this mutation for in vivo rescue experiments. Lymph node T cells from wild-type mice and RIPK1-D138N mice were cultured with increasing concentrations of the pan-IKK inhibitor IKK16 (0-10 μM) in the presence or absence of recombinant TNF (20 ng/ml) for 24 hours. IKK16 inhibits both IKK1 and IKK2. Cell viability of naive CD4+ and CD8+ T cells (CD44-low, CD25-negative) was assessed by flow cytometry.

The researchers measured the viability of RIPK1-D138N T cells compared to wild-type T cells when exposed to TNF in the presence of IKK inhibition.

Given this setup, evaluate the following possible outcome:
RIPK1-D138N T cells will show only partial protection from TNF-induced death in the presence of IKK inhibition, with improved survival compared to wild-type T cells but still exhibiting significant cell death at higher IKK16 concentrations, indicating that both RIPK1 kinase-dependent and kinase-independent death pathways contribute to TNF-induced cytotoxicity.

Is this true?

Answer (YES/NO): NO